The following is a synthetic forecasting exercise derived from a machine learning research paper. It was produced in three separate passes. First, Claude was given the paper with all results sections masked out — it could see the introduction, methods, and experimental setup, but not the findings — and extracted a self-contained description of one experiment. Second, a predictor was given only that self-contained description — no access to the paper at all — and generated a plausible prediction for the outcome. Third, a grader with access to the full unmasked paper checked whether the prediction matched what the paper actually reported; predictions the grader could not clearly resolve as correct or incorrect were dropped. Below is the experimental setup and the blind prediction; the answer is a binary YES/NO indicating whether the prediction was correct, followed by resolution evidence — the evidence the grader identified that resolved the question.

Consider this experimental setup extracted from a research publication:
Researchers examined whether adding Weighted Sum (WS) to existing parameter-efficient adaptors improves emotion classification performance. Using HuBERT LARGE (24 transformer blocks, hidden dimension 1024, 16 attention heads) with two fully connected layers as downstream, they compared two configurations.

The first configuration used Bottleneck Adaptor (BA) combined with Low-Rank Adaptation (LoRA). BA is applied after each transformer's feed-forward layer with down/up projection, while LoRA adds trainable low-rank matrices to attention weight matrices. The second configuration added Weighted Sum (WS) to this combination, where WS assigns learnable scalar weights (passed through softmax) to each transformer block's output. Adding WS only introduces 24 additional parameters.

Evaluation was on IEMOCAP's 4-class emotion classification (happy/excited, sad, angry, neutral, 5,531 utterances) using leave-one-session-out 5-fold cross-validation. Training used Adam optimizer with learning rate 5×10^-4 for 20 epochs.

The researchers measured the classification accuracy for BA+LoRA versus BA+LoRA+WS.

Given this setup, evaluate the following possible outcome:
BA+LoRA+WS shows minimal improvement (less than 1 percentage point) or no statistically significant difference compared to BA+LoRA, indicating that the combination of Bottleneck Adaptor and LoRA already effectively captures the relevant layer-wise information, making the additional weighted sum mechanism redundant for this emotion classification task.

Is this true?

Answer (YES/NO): NO